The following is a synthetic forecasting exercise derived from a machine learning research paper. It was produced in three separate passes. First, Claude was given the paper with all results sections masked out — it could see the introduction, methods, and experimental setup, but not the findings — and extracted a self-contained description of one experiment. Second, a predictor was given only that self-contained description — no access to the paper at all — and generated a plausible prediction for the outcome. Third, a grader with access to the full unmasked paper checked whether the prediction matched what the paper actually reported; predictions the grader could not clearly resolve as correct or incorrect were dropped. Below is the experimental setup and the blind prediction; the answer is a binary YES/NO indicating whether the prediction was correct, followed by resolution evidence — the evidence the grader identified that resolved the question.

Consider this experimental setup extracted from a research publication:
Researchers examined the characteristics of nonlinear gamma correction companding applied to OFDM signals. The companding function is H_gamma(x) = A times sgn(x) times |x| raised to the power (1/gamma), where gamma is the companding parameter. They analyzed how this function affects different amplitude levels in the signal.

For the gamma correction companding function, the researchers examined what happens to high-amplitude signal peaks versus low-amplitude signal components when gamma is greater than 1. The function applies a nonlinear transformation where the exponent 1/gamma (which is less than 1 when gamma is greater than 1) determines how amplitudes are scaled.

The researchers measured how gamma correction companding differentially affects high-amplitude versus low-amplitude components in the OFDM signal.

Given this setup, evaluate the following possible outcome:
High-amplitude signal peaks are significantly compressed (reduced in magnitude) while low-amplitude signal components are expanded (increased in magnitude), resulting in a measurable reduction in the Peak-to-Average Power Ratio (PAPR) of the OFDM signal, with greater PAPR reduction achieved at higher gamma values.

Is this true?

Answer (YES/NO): YES